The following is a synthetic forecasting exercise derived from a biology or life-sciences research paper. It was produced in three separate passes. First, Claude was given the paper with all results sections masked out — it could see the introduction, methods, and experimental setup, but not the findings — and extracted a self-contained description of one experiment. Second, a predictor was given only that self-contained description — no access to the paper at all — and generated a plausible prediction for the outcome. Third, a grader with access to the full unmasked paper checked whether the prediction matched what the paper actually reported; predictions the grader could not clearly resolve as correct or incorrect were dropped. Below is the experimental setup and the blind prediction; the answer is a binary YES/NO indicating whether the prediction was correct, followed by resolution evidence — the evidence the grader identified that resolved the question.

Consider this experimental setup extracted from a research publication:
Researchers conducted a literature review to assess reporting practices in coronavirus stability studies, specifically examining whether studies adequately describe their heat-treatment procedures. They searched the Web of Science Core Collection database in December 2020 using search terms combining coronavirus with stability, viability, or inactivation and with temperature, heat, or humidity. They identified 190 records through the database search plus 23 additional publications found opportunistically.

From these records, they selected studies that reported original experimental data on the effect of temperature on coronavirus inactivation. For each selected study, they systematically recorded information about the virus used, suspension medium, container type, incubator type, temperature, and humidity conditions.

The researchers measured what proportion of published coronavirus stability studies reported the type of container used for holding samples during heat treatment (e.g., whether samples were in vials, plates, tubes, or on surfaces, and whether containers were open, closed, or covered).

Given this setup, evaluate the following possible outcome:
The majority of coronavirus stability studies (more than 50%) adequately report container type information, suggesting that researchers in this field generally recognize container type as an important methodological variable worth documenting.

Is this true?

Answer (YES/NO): NO